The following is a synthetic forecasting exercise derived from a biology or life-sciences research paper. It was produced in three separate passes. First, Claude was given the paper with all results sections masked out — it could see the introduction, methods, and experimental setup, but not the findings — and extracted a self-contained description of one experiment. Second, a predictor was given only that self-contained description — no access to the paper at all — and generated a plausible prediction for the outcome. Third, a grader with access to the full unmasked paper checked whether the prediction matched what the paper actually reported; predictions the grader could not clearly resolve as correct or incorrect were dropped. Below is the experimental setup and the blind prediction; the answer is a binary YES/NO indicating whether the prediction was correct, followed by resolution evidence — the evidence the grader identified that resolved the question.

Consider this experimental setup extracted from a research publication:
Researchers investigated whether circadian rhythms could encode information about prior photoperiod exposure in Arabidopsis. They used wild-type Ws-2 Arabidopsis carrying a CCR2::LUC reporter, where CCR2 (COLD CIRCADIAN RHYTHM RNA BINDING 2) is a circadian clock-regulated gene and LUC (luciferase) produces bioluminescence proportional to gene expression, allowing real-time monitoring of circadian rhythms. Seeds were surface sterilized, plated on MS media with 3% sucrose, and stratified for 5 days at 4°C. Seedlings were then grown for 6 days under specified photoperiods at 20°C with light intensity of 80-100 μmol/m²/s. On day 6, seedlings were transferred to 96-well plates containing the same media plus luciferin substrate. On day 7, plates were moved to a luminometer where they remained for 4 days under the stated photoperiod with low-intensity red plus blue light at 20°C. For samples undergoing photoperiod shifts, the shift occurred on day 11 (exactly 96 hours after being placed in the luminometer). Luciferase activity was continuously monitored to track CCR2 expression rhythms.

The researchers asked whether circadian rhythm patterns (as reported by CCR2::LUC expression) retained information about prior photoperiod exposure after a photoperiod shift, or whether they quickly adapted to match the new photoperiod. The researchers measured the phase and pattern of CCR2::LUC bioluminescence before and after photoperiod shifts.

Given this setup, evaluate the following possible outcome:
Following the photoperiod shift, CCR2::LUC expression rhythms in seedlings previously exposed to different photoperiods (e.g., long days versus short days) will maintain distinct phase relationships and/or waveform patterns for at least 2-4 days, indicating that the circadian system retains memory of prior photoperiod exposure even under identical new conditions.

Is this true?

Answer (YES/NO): NO